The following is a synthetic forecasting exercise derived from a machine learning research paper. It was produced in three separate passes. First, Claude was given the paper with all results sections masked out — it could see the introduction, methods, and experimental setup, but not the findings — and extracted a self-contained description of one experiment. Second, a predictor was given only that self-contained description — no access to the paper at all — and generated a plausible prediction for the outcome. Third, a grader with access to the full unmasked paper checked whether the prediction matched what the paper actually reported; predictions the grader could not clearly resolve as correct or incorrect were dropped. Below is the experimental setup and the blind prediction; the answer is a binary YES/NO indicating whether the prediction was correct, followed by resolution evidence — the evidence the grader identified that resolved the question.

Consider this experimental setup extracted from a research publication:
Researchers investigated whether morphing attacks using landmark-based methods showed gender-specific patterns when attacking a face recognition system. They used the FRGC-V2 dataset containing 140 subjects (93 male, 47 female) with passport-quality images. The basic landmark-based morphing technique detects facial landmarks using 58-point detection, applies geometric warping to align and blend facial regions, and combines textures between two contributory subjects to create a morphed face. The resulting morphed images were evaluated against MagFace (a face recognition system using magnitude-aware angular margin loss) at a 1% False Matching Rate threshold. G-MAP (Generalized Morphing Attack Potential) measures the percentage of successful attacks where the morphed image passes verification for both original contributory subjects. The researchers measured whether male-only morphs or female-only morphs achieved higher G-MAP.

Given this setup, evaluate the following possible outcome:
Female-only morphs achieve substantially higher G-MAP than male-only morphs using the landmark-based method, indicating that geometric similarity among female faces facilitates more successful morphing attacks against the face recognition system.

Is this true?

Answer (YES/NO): NO